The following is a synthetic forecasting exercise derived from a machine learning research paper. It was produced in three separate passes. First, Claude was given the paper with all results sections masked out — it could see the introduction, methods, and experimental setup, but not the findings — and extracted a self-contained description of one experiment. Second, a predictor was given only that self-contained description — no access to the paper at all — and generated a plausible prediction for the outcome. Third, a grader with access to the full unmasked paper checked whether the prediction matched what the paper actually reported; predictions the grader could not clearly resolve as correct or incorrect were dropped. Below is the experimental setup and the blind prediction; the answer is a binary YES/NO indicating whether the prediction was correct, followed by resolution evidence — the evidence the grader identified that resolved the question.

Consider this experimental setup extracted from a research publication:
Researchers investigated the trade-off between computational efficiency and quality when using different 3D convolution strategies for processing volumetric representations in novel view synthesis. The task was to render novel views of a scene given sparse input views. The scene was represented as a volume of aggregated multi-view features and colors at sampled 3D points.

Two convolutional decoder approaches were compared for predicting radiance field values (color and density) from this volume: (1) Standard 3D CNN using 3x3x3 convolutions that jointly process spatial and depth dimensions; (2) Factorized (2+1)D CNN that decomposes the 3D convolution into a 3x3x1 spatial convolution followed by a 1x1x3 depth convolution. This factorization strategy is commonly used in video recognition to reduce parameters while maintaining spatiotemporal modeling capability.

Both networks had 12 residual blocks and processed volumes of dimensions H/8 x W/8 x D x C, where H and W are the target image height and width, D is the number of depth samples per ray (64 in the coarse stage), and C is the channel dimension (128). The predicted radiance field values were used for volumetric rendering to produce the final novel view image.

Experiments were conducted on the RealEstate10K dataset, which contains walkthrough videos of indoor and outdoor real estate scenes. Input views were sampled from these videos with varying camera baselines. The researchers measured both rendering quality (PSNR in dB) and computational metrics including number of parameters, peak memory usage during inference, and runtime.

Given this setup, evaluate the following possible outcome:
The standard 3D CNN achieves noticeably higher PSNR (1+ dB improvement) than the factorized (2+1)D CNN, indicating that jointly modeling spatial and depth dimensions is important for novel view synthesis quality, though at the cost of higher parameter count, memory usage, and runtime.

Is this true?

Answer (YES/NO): NO